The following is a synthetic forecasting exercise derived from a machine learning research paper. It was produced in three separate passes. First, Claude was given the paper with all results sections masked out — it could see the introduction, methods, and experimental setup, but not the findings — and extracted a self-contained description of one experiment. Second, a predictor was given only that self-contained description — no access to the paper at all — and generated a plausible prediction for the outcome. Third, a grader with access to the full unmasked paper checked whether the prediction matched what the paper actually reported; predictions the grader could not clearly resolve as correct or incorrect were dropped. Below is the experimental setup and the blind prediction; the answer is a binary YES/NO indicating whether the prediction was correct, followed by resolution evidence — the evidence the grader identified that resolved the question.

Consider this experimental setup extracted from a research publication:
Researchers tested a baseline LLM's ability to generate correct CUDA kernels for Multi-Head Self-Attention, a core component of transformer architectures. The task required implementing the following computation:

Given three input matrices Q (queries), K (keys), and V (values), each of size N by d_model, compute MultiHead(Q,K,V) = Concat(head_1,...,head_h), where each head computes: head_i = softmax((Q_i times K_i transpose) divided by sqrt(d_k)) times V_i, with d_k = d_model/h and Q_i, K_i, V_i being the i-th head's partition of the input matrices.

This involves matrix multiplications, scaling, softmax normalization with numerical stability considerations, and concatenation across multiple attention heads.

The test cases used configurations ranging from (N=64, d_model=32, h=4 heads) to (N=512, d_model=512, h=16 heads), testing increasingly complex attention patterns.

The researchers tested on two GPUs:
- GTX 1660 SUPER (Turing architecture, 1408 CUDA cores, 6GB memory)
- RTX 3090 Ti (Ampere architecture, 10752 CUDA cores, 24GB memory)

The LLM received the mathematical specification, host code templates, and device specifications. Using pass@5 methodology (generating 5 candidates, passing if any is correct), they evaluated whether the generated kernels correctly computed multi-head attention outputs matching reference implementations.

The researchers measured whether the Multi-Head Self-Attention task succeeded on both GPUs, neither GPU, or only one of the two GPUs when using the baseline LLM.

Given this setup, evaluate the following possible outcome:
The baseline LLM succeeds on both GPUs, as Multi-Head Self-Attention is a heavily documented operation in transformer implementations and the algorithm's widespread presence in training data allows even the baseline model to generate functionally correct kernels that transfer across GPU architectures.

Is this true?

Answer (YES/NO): NO